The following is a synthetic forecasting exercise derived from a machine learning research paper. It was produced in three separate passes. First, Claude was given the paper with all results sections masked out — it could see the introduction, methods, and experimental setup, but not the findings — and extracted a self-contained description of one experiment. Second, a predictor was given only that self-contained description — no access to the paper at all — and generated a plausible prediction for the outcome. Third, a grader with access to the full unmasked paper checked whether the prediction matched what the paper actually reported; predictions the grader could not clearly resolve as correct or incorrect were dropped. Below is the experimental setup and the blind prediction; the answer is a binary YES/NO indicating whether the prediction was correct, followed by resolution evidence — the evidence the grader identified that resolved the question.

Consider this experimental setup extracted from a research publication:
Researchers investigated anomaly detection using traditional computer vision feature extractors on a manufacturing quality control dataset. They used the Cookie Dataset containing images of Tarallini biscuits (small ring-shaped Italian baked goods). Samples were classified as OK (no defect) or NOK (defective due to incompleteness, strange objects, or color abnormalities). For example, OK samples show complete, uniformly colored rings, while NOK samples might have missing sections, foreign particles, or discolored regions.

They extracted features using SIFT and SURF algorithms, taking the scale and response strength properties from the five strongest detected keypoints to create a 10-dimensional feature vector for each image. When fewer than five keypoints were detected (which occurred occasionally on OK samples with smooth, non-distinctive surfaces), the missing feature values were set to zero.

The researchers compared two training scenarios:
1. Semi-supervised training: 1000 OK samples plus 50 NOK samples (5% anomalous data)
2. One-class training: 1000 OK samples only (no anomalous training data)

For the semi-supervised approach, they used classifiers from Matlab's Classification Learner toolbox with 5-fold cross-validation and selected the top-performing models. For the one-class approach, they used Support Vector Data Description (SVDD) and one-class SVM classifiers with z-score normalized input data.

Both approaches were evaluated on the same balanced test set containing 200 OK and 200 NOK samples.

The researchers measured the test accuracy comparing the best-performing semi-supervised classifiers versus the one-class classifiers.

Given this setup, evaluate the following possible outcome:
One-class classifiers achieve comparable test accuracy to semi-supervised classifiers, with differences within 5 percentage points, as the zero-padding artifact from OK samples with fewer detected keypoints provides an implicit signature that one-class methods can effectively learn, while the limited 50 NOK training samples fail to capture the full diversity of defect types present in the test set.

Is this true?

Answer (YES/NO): YES